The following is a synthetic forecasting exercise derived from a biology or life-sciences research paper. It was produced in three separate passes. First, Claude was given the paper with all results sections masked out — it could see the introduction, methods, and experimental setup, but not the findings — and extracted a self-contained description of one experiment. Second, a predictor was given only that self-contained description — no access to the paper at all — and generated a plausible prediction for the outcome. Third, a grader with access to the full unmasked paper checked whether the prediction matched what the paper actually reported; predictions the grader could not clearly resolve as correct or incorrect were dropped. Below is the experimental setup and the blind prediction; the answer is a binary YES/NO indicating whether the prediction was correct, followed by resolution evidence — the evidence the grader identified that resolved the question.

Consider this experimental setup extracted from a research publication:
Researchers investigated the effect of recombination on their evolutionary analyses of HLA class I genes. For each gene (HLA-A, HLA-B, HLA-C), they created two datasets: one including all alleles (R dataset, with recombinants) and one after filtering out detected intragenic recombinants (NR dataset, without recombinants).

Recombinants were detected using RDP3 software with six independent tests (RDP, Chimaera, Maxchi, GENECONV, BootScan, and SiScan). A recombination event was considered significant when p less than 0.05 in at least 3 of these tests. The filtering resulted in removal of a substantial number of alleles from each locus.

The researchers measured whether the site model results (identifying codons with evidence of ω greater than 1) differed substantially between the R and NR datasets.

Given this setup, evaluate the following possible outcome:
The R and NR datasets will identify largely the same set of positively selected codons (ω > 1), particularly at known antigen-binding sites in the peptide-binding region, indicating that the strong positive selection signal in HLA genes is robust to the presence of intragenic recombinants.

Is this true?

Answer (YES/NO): YES